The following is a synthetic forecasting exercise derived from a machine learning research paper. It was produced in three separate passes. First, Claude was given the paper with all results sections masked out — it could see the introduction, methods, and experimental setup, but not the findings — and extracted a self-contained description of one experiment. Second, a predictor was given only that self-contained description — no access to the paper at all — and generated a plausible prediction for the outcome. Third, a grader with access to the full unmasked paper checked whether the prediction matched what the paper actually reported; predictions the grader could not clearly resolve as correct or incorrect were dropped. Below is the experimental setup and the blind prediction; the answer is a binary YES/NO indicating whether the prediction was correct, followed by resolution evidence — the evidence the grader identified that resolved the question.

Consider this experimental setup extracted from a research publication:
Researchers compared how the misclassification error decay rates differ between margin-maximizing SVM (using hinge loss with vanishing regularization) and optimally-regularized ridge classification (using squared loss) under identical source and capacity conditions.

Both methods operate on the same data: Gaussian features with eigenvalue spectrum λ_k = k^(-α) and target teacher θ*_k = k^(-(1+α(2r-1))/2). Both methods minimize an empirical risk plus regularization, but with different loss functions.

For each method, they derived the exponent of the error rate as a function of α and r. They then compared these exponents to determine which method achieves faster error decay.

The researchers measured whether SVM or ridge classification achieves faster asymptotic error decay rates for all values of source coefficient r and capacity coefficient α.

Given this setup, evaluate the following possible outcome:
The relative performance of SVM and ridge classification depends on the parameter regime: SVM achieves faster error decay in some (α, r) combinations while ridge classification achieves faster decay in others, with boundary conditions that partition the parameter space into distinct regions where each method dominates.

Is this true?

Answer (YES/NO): NO